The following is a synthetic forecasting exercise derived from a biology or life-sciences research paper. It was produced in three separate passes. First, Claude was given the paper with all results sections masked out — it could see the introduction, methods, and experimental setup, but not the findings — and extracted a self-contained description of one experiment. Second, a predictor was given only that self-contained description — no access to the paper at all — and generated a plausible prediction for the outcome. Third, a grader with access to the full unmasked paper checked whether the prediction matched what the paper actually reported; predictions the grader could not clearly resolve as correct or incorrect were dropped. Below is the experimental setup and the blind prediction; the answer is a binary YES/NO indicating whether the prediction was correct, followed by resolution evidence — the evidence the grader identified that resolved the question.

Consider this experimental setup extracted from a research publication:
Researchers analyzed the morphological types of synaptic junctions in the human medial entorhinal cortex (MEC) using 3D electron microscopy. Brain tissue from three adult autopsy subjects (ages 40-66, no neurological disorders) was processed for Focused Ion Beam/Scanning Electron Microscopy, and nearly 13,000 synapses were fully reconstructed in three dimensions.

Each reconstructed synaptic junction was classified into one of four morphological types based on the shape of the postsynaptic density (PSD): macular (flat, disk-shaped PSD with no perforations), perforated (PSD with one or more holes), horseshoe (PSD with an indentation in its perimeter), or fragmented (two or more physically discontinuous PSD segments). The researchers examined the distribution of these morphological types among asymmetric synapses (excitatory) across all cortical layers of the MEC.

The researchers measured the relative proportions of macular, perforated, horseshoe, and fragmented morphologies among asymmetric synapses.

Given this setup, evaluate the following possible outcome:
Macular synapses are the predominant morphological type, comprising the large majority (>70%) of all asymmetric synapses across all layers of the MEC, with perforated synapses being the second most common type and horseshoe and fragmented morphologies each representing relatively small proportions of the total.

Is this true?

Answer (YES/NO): YES